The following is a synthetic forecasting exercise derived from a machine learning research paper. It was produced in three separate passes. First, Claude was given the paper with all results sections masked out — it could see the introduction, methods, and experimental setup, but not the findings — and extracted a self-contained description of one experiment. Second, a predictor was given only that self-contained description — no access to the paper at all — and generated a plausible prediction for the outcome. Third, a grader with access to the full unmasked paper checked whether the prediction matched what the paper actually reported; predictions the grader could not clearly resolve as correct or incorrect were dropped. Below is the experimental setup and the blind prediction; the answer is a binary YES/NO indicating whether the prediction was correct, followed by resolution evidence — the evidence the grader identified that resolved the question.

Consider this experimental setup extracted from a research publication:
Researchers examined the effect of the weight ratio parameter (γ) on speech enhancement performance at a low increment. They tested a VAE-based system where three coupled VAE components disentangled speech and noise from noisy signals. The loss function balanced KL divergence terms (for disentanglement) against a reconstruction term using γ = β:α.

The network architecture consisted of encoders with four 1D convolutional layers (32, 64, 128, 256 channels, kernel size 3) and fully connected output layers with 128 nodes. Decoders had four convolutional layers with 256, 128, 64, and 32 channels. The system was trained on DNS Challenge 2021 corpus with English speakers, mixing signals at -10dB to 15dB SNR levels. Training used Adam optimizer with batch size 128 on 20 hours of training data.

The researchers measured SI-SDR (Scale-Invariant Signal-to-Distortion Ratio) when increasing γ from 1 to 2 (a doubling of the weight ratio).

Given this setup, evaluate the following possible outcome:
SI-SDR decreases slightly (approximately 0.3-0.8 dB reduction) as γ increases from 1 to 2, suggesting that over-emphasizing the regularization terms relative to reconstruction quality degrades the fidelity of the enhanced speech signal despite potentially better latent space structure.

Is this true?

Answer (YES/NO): NO